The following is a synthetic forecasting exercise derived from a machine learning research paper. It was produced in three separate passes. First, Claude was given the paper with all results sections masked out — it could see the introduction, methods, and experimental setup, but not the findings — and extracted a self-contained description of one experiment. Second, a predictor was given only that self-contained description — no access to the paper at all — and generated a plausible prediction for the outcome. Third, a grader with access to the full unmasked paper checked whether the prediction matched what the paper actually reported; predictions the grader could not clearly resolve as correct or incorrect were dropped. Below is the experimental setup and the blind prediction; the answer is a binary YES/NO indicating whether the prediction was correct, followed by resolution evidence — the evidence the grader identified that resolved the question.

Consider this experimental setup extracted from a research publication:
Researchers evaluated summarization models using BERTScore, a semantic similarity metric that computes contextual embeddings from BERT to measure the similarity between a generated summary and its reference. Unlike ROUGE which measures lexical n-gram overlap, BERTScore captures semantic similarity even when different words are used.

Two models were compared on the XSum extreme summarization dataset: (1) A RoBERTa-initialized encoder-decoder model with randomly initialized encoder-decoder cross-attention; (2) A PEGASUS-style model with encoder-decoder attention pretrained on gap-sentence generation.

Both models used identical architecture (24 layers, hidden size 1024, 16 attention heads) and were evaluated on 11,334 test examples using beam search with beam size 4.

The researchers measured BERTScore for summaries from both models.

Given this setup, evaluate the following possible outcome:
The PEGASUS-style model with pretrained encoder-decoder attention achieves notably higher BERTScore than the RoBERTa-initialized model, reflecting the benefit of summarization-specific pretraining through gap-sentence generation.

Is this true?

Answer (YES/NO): NO